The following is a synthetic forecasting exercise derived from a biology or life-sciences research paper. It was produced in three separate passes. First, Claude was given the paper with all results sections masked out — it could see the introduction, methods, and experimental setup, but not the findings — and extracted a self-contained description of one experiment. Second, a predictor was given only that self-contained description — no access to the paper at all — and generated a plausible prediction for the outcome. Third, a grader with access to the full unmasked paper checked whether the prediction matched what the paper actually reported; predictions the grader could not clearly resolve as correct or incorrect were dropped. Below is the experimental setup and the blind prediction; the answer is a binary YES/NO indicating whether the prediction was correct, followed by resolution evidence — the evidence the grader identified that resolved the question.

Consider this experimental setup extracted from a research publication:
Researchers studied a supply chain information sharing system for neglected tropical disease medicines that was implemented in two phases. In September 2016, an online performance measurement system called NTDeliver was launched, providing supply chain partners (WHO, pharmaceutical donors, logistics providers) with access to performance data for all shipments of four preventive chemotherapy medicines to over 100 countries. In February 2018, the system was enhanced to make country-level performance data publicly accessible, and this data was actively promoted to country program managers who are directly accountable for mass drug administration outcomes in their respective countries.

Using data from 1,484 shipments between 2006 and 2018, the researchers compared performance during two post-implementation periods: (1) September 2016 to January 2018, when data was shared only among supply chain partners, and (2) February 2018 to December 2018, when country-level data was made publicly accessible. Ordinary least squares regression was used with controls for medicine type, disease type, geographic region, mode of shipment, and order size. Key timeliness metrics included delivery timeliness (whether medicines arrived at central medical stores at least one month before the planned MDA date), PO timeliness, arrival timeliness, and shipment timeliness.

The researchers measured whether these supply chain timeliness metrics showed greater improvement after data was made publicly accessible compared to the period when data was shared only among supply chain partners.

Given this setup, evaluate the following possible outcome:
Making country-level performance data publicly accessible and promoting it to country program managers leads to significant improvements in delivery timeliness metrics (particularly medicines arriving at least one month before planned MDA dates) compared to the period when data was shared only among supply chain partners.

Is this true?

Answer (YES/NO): YES